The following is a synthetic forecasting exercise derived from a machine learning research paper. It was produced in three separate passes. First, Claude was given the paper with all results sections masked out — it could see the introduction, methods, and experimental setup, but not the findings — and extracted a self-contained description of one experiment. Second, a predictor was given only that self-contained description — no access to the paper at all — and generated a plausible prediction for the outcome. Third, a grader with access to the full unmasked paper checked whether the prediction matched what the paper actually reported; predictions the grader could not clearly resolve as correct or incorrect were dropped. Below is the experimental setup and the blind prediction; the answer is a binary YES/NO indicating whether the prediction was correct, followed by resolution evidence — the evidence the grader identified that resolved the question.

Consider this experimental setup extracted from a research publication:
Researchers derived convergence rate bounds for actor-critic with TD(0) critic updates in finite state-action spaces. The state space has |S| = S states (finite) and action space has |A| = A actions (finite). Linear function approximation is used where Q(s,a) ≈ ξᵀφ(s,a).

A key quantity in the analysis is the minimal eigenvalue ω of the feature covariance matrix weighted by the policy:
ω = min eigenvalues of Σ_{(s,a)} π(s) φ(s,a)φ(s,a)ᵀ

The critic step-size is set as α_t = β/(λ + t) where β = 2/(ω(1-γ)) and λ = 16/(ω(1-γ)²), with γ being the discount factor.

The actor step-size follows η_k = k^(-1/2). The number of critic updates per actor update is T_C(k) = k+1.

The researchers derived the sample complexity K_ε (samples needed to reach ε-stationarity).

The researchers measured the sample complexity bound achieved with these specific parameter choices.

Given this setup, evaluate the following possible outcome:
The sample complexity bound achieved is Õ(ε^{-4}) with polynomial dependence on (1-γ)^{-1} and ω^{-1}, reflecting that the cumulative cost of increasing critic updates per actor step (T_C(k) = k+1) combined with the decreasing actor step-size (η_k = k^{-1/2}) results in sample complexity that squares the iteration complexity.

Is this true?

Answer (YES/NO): NO